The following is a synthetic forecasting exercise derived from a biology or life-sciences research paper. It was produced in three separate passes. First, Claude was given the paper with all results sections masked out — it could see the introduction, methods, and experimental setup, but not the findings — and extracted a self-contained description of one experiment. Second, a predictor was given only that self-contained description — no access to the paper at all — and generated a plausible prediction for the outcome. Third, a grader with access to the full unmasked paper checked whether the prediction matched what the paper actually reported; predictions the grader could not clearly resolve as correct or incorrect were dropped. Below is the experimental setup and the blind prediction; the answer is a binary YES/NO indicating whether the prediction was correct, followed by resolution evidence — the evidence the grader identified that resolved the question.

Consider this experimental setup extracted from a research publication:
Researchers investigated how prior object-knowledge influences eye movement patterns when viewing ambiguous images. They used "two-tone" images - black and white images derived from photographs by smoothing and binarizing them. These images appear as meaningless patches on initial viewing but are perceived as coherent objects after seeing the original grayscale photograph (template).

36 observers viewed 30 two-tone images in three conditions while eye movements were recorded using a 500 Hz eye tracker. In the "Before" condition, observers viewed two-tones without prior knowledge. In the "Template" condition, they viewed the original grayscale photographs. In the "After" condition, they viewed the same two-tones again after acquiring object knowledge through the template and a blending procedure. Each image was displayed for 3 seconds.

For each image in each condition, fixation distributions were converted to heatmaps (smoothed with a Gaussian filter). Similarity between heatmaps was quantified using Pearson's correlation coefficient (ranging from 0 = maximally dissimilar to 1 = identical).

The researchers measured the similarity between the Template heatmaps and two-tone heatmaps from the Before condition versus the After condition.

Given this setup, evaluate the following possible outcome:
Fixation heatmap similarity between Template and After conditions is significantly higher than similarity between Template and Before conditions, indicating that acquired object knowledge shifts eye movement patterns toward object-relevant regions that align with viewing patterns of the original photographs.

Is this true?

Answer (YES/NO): YES